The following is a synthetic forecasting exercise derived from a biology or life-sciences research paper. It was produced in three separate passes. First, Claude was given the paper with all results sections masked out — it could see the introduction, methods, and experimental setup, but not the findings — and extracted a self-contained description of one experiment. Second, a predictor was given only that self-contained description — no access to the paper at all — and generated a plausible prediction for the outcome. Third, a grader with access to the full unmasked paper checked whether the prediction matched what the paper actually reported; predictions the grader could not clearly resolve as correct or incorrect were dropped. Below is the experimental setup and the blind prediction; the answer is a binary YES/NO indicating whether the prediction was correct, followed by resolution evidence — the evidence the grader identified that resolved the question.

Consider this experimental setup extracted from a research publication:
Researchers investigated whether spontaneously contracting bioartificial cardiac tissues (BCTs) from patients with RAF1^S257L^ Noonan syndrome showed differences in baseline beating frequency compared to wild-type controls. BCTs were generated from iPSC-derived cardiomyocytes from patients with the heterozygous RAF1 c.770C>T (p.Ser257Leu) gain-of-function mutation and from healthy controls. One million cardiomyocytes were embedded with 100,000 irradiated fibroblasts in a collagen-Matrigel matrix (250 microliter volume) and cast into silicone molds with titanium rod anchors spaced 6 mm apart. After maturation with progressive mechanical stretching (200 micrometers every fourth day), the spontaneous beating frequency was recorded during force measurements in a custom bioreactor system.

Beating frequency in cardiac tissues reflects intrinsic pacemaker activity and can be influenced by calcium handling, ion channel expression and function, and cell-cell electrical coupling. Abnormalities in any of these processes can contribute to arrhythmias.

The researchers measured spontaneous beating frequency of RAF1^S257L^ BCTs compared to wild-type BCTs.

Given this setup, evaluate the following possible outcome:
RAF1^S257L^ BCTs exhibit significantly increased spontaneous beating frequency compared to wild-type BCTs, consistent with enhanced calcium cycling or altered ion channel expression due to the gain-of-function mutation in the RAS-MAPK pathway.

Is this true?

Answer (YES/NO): YES